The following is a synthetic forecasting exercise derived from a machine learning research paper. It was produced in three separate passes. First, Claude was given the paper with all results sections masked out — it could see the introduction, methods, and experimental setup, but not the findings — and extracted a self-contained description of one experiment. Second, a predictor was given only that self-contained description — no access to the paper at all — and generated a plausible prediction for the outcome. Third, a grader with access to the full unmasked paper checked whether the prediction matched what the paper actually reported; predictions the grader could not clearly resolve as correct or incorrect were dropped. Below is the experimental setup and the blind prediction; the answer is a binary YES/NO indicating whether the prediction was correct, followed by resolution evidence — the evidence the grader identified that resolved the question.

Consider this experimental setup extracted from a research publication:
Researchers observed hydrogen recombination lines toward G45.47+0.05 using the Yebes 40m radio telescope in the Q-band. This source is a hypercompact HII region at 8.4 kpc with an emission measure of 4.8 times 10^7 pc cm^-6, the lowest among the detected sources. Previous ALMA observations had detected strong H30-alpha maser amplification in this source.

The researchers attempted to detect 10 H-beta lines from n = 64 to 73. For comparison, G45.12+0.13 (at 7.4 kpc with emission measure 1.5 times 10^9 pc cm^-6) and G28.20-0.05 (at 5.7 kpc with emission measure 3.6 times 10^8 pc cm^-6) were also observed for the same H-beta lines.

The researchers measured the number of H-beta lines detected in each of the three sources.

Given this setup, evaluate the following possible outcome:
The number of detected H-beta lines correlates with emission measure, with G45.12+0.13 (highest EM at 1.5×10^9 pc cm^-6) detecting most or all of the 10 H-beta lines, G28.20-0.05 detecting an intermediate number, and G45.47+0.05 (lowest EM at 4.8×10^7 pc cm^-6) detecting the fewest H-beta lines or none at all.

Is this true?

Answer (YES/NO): NO